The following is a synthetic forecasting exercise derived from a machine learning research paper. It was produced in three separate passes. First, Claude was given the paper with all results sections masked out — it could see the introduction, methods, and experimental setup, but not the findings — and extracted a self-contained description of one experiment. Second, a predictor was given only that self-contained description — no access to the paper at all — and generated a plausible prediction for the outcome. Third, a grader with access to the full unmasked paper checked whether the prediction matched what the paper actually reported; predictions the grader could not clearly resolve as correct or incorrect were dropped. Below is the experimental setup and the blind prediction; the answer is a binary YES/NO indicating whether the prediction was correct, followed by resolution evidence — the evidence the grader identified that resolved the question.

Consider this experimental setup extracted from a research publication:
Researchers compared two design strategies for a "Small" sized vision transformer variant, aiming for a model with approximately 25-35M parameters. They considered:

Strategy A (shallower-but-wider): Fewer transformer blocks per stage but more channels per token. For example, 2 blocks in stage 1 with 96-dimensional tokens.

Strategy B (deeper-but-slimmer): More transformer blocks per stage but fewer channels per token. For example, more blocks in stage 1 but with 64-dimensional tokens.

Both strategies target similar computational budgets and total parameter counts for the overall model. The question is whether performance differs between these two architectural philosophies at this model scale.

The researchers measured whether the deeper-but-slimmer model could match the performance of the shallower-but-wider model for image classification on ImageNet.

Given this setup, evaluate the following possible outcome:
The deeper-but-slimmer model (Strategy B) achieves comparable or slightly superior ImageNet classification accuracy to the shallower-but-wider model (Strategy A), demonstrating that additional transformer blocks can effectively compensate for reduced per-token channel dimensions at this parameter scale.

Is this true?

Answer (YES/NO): YES